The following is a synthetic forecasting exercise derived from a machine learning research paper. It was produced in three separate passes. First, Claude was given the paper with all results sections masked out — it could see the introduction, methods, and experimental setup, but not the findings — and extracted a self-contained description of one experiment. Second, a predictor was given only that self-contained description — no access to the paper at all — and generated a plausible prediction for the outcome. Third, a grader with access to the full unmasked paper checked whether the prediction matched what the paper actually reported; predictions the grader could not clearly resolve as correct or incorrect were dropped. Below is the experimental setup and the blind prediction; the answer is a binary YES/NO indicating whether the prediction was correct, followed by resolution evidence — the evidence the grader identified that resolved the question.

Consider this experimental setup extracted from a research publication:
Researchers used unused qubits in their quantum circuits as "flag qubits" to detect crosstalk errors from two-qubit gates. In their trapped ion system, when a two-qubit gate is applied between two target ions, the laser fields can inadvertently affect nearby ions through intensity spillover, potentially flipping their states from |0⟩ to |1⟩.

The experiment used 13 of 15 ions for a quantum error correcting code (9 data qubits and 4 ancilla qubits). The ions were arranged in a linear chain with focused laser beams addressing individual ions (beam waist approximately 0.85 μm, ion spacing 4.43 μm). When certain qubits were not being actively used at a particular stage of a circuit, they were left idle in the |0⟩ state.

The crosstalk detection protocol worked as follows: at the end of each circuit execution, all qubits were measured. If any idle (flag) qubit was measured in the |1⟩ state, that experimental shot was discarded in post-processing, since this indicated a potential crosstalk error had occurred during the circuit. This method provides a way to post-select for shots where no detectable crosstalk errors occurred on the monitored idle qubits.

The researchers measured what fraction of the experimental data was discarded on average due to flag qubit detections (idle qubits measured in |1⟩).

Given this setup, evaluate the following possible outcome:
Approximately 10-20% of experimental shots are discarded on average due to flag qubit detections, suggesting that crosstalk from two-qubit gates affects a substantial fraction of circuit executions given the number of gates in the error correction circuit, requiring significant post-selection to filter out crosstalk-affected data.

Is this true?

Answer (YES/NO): NO